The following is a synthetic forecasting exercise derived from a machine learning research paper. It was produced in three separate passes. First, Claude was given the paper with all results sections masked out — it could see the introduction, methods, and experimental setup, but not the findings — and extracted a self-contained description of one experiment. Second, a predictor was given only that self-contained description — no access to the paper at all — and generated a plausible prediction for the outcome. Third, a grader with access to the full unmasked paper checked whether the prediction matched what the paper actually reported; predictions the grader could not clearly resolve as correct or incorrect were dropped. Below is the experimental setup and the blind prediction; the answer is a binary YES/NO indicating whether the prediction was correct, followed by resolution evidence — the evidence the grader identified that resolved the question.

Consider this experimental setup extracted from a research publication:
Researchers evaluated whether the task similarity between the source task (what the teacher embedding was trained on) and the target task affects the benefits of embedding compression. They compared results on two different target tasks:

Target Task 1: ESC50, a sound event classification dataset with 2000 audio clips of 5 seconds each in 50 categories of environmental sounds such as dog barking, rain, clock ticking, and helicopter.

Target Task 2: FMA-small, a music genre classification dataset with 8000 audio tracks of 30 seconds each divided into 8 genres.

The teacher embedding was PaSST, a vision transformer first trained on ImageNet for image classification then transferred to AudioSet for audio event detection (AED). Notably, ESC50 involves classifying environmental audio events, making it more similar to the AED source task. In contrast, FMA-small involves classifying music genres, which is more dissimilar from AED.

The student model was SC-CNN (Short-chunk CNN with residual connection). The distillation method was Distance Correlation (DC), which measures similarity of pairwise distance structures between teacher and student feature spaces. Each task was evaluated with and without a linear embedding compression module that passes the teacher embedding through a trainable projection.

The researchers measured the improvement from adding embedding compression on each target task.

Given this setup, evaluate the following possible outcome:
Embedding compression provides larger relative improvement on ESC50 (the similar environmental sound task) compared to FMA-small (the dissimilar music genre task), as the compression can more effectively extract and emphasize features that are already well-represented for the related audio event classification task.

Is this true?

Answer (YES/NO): NO